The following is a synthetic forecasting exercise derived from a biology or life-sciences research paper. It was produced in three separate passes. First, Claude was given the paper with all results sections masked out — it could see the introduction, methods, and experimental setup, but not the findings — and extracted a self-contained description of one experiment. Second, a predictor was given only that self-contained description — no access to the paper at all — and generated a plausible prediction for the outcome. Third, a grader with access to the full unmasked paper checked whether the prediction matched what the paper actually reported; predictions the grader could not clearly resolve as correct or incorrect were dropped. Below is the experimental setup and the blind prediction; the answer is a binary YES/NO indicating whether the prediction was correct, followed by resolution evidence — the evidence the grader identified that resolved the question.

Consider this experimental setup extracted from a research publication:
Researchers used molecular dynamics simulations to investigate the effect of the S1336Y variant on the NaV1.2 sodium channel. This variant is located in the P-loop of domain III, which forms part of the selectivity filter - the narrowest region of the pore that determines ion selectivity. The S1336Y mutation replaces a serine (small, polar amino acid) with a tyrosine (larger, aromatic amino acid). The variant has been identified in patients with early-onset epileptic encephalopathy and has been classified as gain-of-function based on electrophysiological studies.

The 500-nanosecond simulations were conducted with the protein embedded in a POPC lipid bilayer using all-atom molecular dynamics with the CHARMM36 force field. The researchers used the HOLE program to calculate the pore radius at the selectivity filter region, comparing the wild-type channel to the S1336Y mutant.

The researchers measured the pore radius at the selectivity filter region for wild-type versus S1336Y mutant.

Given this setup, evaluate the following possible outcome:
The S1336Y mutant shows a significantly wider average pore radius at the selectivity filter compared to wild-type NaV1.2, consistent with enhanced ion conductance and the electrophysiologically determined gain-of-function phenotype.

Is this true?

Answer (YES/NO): NO